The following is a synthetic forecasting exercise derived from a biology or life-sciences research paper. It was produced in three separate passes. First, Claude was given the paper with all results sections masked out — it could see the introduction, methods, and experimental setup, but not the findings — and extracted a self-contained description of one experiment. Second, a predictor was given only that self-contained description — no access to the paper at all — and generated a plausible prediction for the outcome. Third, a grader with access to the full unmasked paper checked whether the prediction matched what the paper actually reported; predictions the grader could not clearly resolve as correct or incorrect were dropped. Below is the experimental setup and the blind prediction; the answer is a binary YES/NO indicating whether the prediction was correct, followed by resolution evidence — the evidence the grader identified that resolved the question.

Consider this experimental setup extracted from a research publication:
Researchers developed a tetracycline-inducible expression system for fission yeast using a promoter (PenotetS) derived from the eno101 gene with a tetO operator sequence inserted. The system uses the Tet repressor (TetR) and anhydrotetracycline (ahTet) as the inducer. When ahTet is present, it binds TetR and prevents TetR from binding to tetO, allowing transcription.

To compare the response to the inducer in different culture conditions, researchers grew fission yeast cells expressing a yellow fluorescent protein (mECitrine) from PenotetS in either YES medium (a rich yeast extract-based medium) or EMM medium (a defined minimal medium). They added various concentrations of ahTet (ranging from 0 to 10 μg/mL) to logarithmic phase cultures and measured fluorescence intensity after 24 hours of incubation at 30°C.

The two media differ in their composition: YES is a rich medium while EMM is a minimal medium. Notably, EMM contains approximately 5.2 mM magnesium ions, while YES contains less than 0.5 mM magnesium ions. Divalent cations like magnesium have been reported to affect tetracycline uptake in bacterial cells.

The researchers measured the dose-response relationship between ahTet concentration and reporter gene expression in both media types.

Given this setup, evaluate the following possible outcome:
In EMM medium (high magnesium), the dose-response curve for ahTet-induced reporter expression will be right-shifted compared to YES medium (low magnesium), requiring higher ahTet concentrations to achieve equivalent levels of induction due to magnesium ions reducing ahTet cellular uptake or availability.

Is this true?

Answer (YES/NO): YES